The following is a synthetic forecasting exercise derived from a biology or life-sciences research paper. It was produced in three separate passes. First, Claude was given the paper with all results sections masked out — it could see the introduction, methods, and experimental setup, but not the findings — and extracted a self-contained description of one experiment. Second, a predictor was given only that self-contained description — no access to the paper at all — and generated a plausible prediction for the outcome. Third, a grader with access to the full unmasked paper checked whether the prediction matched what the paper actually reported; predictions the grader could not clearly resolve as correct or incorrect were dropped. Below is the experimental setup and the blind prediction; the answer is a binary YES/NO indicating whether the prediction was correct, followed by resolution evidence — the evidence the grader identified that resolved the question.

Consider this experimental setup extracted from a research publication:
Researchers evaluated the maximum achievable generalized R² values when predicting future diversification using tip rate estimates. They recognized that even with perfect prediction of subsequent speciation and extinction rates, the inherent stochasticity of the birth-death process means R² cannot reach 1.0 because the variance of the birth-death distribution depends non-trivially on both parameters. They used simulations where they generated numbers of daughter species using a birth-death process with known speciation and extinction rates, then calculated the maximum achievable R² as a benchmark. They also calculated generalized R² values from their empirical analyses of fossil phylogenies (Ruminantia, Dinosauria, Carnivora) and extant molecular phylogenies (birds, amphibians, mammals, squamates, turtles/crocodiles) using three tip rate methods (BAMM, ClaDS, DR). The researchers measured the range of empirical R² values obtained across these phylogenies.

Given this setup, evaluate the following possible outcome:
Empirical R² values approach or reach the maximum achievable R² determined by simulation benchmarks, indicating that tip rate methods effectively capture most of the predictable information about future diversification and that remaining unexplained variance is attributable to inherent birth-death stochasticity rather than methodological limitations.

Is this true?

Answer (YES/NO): NO